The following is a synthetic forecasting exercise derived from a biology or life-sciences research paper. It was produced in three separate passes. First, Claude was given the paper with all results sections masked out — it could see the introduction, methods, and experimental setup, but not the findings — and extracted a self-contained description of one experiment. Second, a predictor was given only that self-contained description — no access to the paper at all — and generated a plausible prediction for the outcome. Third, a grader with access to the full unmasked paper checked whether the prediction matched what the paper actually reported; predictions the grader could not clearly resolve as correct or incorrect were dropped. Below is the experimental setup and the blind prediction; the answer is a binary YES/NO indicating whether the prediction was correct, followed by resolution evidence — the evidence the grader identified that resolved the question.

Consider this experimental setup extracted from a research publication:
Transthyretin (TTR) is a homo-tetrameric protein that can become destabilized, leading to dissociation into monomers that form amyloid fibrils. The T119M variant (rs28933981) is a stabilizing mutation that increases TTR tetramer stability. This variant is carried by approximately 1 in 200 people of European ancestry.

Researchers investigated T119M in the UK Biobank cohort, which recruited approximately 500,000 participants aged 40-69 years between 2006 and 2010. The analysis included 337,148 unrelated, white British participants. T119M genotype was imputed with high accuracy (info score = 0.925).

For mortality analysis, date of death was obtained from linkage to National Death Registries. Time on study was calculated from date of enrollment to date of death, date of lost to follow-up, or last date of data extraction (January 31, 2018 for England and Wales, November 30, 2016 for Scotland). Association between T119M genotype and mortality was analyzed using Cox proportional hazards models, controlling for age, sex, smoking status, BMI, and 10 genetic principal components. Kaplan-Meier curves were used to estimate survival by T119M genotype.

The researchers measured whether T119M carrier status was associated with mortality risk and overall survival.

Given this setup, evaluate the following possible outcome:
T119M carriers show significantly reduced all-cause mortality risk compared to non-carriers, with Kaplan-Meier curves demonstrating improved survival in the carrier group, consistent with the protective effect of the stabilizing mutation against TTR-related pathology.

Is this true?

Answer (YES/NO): NO